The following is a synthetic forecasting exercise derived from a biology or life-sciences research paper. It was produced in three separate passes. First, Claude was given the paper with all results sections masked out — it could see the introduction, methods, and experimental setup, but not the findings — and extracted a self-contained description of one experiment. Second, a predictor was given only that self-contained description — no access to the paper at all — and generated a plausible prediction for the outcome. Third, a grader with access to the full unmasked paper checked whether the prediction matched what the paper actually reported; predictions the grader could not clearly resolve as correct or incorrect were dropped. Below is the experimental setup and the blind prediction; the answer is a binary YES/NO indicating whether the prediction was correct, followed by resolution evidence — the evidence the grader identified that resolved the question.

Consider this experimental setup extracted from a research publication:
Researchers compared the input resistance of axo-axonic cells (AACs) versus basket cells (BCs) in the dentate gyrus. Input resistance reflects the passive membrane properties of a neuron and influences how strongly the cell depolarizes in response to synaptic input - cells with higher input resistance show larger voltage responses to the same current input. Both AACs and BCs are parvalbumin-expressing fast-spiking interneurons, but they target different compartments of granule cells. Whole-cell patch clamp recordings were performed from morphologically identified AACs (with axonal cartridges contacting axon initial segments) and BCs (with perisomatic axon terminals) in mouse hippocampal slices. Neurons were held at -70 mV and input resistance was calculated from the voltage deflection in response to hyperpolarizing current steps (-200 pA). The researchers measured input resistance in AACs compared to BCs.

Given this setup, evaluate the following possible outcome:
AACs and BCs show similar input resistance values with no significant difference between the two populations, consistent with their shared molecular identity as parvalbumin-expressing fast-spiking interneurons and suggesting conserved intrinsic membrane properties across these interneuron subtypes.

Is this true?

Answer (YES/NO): YES